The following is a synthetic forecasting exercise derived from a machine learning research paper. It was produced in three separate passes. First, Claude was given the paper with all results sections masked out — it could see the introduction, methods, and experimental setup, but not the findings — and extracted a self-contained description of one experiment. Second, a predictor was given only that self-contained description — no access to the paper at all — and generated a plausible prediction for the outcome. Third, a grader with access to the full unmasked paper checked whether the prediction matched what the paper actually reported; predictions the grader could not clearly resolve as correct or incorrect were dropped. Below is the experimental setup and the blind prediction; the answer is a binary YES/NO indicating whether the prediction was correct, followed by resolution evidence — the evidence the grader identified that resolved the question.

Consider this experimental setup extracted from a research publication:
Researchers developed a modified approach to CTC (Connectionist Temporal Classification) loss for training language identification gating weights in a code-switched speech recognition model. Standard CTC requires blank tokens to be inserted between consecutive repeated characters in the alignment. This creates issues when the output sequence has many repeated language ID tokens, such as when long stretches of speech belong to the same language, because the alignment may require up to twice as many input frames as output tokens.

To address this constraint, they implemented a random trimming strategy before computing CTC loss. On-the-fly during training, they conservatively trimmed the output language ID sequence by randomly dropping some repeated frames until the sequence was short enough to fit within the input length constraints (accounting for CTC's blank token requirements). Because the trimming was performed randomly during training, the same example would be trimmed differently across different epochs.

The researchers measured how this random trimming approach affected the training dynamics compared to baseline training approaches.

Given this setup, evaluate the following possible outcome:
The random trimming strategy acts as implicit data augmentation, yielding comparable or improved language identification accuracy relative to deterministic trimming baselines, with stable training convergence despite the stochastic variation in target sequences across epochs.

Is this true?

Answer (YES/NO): NO